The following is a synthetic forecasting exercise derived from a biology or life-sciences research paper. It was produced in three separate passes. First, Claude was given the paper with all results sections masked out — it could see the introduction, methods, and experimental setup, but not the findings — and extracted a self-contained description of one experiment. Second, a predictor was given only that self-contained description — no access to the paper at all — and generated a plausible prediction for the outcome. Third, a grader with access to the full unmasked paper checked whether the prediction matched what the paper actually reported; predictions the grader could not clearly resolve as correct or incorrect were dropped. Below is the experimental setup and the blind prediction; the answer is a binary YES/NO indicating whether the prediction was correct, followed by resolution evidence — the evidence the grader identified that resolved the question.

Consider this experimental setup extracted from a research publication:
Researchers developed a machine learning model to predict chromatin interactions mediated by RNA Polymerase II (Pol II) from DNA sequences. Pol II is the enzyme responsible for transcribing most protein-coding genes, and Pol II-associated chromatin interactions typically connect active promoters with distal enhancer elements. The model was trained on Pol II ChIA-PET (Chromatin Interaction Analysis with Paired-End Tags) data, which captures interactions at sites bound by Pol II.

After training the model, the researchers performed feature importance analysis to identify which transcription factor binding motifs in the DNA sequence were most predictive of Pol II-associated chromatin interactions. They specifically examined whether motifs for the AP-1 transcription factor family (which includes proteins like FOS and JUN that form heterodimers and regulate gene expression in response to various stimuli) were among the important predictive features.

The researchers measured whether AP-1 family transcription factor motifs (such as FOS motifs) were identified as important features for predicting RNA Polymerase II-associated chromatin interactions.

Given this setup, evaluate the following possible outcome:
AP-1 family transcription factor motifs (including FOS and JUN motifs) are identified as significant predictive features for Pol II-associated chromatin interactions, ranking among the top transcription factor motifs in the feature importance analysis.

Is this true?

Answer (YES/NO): NO